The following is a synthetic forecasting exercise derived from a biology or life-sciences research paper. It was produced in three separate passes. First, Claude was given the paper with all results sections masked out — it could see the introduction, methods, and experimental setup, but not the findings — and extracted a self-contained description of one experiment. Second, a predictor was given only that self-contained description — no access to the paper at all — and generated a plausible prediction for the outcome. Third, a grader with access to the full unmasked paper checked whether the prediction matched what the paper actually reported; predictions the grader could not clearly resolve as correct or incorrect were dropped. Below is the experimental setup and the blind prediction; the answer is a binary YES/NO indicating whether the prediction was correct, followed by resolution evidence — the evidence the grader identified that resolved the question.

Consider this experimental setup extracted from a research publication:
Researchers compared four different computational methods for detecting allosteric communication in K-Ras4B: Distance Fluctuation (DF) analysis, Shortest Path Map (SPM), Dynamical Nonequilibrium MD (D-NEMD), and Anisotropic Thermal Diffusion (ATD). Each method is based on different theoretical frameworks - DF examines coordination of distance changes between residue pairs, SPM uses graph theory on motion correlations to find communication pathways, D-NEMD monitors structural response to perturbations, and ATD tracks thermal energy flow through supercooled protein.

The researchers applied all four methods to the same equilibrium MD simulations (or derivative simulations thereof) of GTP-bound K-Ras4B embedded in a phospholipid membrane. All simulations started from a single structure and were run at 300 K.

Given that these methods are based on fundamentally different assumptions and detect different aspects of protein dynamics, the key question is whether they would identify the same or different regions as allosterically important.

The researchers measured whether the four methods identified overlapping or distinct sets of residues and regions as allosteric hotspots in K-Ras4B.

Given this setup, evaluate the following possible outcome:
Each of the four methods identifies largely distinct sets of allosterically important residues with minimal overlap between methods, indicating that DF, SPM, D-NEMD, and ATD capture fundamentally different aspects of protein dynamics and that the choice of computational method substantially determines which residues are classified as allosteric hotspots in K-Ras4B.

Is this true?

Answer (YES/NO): NO